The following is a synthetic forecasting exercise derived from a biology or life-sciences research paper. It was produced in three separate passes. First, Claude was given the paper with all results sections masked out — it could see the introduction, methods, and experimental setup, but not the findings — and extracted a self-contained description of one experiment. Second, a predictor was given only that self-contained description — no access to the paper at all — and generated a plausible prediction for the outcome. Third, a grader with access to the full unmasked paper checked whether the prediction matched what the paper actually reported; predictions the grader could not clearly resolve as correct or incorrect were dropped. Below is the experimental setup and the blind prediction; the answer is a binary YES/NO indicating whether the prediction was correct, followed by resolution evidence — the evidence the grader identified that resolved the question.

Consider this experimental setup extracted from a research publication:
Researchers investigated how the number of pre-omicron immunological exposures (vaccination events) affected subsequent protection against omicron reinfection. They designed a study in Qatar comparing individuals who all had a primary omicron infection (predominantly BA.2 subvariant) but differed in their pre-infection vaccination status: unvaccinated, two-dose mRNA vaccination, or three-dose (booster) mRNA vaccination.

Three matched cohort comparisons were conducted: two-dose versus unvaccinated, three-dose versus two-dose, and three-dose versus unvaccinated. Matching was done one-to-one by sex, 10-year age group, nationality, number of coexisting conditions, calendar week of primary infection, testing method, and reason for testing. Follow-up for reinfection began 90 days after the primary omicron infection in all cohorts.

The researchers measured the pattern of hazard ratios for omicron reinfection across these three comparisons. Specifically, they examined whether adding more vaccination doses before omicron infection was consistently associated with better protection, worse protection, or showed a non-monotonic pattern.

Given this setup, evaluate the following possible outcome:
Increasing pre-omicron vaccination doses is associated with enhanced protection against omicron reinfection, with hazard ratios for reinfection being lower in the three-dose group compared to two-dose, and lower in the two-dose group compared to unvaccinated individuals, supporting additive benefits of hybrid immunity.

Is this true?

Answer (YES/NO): NO